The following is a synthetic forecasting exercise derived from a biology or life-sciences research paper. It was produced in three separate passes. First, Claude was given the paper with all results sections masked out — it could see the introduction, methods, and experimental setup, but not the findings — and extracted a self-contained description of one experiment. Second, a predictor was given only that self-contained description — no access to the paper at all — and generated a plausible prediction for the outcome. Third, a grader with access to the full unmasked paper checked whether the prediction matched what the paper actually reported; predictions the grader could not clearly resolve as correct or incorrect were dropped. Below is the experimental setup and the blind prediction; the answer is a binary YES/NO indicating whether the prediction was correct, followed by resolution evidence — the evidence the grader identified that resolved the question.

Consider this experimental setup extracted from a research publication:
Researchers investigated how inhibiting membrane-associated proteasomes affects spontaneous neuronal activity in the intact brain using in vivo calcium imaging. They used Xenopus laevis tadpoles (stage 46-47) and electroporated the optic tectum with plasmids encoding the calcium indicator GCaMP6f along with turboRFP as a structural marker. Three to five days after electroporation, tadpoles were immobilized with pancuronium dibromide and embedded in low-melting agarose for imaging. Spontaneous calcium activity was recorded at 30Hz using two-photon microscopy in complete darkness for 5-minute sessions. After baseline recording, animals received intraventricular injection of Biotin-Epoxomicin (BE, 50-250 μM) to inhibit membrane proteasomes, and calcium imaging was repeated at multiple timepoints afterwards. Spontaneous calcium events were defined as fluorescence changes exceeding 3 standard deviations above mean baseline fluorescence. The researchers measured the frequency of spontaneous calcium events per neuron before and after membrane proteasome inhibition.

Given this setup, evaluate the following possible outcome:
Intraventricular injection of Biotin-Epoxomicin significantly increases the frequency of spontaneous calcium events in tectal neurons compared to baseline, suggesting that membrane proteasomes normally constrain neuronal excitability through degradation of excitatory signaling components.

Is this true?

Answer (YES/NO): YES